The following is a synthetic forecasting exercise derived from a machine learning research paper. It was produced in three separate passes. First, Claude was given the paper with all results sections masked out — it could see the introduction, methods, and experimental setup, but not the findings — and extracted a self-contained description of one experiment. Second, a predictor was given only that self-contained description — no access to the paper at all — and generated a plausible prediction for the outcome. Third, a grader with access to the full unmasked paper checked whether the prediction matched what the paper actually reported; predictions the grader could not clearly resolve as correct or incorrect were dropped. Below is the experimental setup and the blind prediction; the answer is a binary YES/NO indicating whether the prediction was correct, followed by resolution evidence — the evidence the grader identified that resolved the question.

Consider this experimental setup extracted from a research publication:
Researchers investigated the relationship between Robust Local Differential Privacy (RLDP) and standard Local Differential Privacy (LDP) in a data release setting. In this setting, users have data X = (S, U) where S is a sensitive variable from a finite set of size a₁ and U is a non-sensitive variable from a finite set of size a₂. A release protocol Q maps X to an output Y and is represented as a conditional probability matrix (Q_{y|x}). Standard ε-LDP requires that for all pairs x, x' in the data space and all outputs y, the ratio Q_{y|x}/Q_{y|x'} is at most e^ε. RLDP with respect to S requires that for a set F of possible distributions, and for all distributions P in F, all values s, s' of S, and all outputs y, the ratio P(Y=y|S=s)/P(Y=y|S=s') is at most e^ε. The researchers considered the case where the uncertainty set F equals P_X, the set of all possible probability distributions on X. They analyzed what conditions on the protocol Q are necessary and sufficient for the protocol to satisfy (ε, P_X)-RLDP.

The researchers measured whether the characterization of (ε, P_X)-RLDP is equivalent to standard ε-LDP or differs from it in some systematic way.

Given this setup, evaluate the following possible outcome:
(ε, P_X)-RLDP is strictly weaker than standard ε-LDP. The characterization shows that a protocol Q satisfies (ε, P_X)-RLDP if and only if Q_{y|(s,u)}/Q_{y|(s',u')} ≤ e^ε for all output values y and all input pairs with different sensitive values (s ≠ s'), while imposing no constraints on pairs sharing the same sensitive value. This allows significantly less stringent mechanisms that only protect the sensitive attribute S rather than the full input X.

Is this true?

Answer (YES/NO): YES